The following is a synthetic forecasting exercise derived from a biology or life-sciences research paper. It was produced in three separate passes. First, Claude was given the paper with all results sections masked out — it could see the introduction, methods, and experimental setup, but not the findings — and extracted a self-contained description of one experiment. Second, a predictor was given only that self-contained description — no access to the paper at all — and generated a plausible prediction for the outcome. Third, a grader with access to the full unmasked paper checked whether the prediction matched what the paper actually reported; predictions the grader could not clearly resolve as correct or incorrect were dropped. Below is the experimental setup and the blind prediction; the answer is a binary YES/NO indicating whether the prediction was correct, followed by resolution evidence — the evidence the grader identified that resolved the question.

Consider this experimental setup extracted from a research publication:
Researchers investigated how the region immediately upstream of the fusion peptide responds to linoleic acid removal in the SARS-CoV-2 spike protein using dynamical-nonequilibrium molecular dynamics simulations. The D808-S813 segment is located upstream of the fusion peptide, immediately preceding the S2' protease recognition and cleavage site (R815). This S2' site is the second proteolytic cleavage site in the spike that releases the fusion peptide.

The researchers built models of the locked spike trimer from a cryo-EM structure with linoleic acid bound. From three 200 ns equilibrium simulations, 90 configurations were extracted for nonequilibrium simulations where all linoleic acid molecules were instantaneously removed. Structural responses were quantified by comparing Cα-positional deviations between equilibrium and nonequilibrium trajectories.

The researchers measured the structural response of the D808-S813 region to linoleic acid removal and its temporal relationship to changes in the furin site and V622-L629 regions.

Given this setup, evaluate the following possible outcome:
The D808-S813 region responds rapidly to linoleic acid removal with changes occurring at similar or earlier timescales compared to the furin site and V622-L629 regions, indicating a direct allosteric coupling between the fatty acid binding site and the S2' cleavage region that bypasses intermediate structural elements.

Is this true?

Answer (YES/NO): NO